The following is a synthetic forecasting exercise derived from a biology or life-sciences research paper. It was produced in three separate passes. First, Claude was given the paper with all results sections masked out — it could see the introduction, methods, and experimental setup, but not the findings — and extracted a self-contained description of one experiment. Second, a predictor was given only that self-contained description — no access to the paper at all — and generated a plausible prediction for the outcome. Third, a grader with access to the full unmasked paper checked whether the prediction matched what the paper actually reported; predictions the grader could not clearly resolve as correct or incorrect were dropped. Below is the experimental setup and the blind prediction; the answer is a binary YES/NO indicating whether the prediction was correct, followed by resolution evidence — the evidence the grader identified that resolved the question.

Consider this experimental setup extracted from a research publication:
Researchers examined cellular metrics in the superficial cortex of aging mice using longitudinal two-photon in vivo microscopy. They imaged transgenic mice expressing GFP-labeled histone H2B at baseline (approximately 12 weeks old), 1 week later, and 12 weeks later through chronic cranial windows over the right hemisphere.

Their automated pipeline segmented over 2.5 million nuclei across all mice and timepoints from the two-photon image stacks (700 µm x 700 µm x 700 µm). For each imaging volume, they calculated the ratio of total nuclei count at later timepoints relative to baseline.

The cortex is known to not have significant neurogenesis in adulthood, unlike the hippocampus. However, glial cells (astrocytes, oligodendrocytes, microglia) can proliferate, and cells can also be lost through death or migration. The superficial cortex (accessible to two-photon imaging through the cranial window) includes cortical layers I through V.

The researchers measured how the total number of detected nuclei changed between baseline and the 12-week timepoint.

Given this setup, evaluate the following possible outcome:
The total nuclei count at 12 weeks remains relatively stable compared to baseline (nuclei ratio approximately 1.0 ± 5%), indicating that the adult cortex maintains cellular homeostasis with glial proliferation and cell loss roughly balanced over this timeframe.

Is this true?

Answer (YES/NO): NO